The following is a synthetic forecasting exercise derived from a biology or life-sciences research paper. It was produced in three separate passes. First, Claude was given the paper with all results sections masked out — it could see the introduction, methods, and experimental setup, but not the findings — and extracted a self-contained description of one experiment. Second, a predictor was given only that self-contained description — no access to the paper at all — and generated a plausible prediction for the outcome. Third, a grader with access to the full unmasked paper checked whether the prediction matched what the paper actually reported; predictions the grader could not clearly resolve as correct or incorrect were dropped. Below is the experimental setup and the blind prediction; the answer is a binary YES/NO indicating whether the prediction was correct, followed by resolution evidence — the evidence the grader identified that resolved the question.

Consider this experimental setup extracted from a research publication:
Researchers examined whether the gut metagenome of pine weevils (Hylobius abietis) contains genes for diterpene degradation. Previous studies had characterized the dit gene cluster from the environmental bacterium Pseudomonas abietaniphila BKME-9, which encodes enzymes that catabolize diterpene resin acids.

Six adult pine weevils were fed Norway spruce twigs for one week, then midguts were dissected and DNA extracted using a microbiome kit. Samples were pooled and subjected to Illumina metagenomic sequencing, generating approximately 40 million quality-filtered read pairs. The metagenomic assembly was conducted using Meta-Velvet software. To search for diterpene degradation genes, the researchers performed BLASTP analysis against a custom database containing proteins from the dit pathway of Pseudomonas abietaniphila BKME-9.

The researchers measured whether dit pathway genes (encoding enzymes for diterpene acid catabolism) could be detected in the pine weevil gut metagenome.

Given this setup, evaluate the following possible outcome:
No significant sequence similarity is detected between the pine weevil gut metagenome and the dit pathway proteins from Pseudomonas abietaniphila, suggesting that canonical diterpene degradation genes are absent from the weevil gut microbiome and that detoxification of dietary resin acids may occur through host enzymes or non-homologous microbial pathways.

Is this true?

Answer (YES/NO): NO